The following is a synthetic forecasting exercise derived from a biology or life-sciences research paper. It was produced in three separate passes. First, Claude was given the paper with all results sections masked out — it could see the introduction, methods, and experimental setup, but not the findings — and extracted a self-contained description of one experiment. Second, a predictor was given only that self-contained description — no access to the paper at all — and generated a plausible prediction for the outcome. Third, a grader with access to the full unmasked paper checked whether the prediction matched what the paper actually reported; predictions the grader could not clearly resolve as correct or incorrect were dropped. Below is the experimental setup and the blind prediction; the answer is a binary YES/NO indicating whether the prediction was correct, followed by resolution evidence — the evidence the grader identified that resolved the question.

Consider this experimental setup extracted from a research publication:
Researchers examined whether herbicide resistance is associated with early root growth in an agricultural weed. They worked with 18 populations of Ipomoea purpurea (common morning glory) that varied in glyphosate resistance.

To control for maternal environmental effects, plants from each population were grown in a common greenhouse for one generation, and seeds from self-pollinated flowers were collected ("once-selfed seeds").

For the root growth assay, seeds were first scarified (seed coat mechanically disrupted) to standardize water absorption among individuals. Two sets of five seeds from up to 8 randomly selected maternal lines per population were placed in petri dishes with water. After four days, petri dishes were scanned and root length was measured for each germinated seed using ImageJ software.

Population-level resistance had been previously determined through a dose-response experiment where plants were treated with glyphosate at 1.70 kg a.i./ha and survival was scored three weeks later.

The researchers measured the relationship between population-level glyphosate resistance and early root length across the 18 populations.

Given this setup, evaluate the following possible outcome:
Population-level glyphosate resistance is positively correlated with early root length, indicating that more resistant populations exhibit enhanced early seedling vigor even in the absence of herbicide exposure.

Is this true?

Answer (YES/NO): NO